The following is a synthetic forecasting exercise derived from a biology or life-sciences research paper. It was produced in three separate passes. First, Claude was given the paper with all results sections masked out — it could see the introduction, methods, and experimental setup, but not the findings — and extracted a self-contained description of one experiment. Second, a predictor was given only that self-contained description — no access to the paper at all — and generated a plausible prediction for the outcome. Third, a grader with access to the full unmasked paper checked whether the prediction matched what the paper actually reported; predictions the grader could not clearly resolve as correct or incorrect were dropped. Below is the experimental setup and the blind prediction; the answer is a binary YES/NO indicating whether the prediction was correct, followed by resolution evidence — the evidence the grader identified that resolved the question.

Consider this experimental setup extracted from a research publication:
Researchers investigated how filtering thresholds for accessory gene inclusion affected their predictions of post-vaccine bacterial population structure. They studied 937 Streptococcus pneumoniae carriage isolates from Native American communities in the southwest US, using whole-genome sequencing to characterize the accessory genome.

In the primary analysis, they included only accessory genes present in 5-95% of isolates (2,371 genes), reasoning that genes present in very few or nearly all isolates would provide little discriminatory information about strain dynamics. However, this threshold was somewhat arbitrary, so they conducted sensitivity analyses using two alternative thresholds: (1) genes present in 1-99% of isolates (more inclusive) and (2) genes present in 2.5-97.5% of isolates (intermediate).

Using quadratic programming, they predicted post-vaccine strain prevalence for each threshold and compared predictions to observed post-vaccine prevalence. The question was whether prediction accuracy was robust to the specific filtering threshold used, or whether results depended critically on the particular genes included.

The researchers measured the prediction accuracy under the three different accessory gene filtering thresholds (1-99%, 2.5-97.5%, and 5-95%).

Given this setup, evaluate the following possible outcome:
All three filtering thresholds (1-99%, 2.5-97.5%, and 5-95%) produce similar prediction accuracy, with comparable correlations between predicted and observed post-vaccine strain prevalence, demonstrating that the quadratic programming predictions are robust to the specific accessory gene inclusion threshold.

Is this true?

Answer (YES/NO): YES